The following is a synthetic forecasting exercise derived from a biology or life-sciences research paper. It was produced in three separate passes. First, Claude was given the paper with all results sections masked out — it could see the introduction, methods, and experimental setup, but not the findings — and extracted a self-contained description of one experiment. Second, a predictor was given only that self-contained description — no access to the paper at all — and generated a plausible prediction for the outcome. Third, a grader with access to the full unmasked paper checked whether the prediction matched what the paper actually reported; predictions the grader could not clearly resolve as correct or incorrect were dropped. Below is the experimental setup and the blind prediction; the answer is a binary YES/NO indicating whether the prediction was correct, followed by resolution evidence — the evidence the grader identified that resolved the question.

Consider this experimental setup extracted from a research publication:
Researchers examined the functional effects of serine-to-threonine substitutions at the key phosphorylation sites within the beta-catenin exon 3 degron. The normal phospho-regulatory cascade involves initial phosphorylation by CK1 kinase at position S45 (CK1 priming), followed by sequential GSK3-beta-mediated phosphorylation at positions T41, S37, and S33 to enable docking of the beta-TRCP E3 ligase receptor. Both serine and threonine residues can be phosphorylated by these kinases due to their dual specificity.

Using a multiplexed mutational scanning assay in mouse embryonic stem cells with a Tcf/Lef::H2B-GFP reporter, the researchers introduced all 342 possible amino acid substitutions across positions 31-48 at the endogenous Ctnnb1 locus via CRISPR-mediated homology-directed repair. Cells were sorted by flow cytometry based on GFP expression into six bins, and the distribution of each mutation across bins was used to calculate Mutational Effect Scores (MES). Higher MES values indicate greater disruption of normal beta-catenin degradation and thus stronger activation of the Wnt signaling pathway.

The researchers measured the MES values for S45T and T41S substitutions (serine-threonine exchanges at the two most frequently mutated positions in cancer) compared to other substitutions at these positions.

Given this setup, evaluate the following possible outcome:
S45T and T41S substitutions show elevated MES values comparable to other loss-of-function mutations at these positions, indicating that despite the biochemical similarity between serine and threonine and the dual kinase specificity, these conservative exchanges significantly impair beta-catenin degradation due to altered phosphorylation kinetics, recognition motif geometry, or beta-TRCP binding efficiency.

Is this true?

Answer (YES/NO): NO